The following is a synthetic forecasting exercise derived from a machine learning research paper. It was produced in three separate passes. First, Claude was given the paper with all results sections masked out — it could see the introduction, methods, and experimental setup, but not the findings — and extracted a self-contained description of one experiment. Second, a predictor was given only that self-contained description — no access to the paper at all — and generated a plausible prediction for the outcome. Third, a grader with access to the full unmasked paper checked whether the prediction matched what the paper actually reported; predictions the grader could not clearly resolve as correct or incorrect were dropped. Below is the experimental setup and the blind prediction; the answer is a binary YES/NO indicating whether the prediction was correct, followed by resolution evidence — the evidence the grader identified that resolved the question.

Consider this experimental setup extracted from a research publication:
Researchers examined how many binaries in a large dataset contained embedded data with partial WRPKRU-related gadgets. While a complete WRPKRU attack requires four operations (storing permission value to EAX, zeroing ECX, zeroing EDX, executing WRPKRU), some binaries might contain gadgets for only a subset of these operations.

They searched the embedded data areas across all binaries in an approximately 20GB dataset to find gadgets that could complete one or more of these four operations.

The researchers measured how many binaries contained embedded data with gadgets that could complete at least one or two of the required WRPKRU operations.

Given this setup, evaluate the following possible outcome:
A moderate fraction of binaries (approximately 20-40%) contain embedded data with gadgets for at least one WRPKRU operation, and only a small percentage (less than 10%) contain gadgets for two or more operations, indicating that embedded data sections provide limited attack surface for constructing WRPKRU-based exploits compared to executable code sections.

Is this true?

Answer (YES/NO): NO